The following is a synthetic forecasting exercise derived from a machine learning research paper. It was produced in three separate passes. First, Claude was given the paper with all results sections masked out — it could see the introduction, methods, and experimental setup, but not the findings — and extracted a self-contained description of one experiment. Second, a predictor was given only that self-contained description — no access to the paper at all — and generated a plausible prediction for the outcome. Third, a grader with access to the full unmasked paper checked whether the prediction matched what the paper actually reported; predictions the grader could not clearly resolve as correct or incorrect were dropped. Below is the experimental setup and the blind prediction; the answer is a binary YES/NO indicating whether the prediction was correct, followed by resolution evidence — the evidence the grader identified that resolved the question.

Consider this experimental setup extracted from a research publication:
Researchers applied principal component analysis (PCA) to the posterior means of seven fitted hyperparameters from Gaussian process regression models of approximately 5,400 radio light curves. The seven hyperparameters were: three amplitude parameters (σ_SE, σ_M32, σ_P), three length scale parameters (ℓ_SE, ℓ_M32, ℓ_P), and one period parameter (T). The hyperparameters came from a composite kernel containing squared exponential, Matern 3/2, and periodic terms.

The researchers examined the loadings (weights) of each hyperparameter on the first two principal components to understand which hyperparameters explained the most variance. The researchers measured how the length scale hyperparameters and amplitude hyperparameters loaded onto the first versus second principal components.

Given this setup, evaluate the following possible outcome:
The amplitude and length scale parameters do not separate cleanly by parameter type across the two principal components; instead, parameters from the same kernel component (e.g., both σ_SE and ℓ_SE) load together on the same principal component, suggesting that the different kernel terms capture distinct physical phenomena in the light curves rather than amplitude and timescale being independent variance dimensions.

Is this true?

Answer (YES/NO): NO